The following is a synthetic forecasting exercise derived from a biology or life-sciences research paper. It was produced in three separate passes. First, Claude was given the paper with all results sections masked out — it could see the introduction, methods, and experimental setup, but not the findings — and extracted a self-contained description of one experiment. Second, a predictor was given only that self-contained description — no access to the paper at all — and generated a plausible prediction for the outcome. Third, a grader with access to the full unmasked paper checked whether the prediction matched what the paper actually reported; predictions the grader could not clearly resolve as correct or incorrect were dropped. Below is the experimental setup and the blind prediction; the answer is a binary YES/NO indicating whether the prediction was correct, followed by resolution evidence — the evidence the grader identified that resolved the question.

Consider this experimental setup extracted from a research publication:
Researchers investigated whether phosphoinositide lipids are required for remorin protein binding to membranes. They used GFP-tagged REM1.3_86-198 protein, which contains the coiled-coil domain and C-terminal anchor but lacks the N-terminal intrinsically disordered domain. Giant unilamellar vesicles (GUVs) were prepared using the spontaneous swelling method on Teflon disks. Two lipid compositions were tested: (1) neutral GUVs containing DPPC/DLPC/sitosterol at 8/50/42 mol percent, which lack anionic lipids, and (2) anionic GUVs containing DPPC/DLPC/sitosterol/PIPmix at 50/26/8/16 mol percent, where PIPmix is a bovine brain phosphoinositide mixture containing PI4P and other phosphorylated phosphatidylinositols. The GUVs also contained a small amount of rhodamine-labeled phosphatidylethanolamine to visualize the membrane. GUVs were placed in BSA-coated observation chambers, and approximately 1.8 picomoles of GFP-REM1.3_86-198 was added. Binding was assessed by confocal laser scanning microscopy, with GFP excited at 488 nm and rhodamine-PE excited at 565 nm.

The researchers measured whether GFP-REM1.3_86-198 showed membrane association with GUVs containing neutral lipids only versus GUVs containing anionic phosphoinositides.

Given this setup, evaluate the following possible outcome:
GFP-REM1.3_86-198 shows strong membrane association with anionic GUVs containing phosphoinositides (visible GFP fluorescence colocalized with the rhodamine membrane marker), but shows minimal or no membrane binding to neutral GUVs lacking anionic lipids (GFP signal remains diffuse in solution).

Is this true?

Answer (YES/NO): YES